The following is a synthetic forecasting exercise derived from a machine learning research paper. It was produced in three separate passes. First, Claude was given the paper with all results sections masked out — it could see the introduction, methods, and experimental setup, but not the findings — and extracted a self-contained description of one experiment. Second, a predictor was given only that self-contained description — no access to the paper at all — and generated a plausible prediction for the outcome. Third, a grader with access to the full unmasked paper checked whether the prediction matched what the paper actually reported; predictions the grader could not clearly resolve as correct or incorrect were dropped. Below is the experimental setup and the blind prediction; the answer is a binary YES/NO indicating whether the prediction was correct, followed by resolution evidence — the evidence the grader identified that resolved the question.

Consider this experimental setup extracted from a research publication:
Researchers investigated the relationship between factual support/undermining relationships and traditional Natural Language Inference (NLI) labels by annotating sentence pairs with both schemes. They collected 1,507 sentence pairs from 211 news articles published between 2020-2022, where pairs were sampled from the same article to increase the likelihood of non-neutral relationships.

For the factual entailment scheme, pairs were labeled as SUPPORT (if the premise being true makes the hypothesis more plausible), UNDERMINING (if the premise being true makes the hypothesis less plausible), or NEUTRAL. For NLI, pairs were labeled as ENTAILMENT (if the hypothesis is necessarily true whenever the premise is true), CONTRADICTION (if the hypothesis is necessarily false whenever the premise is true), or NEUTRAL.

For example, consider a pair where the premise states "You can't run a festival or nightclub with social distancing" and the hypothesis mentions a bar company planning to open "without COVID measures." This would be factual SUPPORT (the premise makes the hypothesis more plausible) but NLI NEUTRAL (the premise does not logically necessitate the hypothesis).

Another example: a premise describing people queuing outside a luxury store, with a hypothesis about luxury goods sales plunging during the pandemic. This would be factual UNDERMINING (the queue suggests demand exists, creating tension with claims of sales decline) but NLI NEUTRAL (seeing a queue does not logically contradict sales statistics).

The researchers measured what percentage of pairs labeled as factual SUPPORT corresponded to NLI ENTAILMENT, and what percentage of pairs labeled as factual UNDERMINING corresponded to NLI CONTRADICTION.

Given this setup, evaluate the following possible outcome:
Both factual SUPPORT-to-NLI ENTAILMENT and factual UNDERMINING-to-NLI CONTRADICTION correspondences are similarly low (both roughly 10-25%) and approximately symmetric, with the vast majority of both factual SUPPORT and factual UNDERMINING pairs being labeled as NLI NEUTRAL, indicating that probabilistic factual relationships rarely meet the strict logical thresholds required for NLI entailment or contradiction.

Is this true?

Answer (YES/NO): NO